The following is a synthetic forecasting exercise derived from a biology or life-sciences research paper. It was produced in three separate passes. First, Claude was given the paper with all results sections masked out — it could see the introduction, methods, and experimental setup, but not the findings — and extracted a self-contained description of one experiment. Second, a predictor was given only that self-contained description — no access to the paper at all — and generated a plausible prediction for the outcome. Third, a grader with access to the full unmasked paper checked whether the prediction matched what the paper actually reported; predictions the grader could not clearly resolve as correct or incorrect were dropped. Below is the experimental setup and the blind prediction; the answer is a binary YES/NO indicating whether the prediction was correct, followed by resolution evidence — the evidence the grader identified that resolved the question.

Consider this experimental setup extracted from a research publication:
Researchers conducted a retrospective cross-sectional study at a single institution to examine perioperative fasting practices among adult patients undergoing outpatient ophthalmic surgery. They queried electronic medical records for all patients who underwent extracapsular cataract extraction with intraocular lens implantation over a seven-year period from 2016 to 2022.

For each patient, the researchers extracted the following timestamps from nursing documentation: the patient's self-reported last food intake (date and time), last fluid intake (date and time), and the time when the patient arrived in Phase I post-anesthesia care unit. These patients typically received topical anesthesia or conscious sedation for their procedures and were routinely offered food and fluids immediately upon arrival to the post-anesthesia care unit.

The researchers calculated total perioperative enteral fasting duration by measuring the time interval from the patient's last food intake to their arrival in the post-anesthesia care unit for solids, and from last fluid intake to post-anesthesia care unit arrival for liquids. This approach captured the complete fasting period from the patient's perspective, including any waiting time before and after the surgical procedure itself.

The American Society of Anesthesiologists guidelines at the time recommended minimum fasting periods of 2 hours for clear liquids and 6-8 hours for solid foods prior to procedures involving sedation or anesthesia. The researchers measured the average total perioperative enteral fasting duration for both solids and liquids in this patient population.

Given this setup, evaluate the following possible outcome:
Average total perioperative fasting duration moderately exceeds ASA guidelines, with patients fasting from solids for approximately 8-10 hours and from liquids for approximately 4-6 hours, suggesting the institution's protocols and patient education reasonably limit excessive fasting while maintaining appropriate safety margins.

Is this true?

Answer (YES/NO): NO